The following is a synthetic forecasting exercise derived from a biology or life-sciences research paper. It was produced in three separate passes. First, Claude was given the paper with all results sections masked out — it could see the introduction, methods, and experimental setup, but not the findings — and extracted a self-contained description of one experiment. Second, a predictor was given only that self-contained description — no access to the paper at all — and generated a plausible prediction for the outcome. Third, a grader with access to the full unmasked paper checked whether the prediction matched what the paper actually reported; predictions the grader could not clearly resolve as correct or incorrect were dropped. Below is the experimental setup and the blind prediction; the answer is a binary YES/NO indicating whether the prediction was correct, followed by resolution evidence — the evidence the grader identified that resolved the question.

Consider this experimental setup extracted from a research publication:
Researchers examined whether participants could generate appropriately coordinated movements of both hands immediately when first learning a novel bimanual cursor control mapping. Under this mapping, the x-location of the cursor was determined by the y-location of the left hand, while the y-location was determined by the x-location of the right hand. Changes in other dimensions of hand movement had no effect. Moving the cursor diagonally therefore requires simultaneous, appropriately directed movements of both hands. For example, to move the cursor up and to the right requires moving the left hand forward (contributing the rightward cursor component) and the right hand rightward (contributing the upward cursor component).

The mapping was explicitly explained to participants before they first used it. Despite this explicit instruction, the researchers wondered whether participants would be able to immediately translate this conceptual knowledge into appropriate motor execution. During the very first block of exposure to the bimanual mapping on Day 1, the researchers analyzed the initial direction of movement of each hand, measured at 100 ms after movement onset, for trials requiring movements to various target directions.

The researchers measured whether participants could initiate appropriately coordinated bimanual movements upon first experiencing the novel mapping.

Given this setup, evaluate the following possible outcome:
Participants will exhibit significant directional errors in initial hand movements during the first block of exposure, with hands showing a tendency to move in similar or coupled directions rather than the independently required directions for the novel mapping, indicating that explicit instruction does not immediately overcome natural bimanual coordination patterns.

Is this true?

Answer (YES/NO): NO